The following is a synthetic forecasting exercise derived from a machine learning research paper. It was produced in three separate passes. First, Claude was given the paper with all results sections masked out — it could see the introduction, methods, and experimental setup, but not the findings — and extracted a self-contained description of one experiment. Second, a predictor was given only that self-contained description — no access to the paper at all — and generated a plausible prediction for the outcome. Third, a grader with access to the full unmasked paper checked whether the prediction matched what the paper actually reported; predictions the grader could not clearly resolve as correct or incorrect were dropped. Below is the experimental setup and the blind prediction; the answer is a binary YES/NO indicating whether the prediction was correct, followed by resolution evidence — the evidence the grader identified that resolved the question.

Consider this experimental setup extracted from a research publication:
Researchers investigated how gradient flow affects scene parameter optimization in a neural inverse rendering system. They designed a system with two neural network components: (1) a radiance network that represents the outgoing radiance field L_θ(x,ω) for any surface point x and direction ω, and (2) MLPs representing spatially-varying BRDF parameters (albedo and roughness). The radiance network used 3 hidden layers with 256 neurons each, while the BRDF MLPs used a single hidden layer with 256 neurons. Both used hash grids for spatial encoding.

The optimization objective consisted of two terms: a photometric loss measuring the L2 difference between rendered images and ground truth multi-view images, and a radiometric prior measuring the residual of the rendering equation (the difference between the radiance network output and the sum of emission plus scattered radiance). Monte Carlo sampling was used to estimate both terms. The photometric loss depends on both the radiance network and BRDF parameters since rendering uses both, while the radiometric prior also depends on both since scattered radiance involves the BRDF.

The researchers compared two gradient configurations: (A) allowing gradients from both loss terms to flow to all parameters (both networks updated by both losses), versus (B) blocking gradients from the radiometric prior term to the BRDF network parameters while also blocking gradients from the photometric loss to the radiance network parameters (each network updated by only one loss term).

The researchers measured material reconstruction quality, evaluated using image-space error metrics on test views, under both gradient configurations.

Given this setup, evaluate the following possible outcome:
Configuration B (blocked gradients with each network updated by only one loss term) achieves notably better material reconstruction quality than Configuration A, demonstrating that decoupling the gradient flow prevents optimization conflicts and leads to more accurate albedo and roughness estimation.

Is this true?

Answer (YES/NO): YES